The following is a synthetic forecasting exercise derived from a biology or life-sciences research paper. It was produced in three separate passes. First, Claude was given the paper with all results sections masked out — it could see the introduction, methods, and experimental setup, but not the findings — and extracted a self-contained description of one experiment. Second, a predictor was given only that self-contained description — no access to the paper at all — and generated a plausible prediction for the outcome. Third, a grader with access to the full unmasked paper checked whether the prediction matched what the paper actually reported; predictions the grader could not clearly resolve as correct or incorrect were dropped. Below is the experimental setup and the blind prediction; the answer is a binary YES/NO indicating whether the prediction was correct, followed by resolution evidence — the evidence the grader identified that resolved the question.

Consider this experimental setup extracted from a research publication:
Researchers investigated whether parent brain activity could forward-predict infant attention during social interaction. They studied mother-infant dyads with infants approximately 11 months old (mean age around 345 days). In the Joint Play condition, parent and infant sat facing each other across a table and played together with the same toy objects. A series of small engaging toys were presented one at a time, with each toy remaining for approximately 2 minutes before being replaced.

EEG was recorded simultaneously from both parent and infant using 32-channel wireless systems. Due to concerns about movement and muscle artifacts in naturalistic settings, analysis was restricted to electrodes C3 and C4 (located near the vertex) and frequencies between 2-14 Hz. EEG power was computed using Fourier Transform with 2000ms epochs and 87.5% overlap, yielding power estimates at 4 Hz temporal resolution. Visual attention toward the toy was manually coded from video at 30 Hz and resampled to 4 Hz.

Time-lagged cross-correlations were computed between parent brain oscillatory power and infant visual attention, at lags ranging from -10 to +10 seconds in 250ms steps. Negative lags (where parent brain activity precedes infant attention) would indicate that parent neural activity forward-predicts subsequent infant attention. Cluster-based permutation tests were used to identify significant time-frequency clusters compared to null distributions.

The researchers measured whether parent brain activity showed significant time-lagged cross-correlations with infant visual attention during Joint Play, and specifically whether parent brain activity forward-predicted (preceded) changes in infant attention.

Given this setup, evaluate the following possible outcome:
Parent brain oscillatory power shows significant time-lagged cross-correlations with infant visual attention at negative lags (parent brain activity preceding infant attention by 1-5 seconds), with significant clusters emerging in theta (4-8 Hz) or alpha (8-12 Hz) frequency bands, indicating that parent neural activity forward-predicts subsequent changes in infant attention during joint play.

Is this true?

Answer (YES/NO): NO